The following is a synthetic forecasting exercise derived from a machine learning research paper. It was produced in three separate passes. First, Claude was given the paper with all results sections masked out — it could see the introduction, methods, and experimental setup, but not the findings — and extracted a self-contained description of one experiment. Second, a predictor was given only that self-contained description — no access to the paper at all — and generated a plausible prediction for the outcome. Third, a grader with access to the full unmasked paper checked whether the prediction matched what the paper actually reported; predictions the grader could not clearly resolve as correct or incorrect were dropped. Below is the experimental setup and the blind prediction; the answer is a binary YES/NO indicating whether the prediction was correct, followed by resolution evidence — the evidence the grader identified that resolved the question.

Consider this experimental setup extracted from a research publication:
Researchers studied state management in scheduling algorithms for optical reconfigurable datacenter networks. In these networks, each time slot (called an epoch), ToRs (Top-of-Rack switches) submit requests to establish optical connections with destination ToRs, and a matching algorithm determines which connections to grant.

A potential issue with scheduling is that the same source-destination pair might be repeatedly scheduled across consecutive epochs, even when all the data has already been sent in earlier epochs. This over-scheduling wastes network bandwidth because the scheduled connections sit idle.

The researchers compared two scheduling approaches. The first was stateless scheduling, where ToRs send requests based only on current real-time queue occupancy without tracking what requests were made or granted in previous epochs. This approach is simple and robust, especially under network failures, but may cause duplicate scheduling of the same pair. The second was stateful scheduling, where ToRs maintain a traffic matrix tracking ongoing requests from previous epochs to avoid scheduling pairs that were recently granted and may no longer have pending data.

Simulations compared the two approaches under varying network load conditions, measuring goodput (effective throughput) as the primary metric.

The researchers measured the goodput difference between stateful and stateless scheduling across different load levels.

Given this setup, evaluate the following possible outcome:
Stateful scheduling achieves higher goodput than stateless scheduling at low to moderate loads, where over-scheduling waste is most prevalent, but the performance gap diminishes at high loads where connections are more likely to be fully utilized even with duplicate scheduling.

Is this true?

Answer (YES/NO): NO